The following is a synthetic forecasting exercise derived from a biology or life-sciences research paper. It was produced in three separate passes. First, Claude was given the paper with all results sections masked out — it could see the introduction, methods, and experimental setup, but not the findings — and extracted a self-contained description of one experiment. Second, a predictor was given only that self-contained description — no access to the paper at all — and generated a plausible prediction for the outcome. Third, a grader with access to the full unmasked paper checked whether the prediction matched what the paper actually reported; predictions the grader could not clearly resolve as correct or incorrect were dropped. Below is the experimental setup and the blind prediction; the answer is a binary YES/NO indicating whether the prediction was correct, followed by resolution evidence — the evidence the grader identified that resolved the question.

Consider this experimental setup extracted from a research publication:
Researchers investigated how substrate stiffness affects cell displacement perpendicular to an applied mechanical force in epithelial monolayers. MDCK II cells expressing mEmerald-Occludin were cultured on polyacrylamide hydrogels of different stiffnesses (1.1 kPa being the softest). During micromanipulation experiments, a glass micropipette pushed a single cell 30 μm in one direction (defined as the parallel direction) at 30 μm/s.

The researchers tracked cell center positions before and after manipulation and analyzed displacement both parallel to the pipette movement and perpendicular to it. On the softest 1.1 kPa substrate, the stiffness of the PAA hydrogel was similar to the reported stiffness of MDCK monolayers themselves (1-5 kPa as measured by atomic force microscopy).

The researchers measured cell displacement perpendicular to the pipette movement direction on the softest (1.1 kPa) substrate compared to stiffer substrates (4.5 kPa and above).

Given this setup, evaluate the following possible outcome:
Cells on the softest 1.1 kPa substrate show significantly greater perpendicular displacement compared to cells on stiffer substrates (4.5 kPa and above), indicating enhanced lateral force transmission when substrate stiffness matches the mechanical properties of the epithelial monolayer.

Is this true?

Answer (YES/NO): YES